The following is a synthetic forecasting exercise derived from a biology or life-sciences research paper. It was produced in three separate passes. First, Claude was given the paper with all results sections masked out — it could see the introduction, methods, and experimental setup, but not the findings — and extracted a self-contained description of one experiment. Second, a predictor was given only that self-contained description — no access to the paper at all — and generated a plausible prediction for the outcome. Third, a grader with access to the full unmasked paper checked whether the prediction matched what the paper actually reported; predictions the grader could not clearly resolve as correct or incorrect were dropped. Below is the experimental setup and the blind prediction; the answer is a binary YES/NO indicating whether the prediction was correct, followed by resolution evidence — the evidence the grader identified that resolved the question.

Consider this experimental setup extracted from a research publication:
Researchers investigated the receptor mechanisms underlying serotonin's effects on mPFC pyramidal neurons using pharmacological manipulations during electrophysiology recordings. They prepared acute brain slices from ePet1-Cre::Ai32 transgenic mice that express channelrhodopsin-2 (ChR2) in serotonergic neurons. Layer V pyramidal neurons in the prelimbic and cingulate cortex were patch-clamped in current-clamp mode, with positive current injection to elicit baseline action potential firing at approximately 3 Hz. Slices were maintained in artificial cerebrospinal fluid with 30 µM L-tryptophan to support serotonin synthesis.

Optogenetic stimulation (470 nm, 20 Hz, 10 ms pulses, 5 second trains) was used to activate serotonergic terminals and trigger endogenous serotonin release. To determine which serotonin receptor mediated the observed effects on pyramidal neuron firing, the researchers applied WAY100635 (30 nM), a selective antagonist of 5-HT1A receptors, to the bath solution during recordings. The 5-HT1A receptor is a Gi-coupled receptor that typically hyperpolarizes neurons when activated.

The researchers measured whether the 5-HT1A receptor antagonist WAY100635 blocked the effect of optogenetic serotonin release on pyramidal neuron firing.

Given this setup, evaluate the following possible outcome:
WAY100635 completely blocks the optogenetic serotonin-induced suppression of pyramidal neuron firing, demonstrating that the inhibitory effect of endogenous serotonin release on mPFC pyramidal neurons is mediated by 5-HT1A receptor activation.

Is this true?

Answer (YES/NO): YES